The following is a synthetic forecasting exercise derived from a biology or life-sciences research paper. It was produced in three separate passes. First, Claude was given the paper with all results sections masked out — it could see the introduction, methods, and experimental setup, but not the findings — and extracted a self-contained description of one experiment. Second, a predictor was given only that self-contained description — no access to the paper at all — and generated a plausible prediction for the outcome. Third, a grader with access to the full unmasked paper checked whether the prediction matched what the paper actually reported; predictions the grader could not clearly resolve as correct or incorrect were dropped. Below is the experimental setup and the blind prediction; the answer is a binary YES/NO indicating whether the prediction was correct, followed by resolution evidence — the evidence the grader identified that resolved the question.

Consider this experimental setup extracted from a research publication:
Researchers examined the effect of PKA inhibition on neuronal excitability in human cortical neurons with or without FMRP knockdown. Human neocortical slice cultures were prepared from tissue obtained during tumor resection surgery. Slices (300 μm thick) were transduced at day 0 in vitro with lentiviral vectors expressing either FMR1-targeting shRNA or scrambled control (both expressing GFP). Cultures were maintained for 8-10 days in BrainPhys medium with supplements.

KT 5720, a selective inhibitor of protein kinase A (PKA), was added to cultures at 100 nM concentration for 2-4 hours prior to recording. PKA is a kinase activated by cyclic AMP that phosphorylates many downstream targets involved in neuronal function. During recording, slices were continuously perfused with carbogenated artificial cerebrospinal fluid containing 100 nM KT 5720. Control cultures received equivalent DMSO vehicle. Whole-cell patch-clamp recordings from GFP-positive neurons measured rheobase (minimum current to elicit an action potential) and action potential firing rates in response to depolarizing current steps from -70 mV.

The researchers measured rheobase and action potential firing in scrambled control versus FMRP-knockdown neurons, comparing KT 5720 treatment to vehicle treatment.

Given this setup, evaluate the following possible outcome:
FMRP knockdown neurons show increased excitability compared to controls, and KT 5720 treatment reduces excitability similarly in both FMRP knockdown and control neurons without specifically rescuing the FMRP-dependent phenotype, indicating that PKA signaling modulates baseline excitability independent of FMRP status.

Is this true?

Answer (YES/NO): NO